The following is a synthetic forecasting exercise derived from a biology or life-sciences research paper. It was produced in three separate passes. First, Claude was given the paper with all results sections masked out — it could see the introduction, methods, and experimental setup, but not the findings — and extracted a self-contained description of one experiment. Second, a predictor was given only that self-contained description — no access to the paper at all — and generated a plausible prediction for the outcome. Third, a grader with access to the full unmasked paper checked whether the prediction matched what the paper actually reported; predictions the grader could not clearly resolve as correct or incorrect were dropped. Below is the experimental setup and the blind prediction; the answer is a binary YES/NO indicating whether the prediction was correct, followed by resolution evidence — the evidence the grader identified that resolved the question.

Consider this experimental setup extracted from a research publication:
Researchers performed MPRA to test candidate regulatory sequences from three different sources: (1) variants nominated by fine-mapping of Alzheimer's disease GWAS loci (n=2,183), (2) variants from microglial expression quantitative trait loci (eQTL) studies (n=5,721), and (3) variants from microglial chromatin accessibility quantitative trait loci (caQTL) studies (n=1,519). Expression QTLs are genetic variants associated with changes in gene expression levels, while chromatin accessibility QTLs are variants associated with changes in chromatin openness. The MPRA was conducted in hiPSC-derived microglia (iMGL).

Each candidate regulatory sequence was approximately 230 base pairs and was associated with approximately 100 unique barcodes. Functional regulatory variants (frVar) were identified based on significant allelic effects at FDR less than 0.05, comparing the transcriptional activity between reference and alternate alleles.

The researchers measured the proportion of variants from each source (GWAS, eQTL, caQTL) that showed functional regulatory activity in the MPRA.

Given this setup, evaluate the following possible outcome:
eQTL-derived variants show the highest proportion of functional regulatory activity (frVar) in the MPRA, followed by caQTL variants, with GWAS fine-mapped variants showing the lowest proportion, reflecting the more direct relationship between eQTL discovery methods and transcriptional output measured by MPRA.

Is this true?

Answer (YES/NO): NO